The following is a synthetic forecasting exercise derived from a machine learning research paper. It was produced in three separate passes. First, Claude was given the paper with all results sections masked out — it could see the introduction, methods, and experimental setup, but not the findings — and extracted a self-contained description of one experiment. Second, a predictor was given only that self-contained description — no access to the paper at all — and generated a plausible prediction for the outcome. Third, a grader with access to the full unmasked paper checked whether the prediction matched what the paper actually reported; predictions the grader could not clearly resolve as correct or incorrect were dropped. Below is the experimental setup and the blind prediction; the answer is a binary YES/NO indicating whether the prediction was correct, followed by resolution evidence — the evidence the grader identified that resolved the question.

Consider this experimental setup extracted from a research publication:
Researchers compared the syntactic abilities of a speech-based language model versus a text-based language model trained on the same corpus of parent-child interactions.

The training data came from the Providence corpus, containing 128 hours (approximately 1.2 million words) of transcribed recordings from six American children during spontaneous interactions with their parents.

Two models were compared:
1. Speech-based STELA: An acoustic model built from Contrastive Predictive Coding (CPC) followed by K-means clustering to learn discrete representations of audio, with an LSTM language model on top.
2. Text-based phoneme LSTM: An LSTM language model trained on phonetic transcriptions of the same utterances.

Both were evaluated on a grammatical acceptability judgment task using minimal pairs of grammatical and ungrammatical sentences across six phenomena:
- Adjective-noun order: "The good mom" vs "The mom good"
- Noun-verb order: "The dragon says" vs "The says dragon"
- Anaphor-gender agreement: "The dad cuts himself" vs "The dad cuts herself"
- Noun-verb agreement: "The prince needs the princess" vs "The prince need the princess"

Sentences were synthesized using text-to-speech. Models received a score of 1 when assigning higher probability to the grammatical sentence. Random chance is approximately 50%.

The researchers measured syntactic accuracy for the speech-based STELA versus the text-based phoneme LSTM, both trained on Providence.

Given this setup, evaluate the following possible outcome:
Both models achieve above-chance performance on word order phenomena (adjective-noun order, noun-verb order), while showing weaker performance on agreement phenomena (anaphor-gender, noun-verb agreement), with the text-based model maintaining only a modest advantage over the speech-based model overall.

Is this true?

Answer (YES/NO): NO